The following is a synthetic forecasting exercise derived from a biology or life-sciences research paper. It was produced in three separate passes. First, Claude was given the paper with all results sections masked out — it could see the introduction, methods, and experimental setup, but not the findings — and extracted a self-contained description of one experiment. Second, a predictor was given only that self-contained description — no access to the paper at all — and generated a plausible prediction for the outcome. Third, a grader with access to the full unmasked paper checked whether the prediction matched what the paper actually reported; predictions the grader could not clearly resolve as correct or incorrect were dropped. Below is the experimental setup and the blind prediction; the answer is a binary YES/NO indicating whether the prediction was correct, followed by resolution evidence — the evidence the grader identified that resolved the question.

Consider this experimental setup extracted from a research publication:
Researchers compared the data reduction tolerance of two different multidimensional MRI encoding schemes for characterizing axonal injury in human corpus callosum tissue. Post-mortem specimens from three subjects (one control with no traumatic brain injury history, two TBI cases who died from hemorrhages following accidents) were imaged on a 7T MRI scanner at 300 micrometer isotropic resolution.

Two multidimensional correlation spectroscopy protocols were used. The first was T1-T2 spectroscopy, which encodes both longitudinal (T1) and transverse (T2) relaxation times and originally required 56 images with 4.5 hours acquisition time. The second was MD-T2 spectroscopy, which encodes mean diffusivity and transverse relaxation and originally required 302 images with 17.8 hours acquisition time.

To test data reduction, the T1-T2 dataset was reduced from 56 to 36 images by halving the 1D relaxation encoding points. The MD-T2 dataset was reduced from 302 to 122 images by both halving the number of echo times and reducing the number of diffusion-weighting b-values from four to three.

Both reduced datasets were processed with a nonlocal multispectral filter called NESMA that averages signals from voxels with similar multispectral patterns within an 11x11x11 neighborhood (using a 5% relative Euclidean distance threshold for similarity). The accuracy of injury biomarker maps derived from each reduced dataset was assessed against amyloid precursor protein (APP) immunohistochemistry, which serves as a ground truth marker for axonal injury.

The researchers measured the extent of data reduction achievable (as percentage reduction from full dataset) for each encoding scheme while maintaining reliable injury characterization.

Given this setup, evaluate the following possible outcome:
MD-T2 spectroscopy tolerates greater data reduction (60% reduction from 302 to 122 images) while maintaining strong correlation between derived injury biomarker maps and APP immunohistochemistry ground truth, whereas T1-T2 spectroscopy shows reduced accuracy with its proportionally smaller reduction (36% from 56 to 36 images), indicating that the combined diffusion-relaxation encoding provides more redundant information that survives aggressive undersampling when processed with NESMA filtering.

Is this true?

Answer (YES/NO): NO